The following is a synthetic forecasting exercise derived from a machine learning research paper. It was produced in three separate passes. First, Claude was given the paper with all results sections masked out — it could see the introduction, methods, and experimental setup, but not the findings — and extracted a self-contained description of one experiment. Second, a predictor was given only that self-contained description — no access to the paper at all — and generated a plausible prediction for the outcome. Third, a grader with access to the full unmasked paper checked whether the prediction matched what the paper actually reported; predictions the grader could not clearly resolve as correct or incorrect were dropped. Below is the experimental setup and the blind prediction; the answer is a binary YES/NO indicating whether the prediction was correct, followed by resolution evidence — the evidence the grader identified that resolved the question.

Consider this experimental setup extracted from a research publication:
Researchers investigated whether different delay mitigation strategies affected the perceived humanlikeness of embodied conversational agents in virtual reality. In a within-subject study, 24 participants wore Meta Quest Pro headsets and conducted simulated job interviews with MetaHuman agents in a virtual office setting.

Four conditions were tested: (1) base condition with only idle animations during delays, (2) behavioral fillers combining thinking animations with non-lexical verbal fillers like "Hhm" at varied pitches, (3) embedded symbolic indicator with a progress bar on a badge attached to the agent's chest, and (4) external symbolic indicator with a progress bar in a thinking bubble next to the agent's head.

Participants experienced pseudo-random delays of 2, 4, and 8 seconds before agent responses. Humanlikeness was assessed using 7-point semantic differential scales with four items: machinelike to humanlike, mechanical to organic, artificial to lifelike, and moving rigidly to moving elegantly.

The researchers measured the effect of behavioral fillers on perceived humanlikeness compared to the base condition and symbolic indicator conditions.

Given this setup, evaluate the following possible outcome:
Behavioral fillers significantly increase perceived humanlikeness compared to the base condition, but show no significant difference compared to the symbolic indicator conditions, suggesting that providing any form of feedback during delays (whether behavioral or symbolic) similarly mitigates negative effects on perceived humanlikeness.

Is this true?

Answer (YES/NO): NO